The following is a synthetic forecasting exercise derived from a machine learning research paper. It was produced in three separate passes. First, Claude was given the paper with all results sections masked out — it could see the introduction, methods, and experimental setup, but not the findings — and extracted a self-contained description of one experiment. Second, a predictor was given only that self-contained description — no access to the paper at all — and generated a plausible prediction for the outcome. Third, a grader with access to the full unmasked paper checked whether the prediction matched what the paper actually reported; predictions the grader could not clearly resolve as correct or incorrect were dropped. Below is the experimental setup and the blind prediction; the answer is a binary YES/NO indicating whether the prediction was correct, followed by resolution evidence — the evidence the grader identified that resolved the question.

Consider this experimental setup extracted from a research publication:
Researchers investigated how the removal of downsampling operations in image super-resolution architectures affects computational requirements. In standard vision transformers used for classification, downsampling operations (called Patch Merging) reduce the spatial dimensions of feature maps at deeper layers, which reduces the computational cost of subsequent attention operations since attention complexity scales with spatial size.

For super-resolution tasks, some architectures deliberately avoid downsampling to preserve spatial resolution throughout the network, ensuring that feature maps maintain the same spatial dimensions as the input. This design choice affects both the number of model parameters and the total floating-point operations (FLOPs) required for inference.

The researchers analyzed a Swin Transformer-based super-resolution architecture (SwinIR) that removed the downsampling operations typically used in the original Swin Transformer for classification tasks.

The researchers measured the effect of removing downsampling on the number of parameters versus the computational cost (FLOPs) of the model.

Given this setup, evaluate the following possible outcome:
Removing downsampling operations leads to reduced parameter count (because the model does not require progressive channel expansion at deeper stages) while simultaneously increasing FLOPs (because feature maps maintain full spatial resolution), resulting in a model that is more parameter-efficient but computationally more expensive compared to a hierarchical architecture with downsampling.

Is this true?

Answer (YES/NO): YES